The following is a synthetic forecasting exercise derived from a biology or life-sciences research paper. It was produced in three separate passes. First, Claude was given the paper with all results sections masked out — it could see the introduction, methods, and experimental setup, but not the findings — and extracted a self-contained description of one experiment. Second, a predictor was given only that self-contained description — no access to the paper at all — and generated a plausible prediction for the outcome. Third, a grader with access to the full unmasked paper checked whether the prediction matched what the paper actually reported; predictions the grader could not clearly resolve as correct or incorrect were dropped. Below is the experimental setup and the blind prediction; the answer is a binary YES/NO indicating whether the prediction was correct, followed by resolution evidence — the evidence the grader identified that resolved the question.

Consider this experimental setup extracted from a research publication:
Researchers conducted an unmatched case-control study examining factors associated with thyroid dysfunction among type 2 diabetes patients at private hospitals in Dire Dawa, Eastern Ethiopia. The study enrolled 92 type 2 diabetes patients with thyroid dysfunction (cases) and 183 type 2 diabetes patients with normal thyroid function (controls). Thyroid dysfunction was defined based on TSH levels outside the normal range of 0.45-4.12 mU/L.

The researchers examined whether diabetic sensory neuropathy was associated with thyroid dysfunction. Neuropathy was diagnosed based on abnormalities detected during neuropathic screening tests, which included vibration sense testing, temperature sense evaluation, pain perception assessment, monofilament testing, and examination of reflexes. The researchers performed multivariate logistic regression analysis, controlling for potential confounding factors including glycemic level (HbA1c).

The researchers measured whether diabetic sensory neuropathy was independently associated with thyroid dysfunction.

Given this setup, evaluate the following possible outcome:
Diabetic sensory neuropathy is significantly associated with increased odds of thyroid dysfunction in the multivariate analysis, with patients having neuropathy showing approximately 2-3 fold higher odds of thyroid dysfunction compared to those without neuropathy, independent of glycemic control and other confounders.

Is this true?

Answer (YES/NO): NO